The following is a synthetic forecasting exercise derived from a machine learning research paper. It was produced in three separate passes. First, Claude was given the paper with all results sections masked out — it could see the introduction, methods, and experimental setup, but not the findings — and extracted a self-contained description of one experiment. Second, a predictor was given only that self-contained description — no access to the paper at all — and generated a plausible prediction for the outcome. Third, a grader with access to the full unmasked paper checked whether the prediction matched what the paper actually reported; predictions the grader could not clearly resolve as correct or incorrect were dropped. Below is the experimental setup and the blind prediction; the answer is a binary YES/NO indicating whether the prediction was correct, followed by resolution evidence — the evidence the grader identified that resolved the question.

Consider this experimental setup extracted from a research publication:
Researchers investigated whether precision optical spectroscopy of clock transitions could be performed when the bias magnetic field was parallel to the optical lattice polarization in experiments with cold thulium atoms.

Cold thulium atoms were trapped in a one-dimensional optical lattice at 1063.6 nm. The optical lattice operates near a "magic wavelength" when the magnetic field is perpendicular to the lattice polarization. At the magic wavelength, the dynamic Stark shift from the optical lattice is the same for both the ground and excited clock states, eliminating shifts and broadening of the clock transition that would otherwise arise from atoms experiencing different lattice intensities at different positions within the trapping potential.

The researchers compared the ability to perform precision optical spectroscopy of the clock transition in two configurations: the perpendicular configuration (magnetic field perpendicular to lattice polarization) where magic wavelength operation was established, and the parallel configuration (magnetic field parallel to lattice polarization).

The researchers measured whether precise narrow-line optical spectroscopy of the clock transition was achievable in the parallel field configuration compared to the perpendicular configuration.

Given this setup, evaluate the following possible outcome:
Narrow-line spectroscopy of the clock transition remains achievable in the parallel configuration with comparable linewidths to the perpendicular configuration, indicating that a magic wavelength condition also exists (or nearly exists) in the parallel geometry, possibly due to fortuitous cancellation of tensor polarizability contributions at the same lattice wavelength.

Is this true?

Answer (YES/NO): NO